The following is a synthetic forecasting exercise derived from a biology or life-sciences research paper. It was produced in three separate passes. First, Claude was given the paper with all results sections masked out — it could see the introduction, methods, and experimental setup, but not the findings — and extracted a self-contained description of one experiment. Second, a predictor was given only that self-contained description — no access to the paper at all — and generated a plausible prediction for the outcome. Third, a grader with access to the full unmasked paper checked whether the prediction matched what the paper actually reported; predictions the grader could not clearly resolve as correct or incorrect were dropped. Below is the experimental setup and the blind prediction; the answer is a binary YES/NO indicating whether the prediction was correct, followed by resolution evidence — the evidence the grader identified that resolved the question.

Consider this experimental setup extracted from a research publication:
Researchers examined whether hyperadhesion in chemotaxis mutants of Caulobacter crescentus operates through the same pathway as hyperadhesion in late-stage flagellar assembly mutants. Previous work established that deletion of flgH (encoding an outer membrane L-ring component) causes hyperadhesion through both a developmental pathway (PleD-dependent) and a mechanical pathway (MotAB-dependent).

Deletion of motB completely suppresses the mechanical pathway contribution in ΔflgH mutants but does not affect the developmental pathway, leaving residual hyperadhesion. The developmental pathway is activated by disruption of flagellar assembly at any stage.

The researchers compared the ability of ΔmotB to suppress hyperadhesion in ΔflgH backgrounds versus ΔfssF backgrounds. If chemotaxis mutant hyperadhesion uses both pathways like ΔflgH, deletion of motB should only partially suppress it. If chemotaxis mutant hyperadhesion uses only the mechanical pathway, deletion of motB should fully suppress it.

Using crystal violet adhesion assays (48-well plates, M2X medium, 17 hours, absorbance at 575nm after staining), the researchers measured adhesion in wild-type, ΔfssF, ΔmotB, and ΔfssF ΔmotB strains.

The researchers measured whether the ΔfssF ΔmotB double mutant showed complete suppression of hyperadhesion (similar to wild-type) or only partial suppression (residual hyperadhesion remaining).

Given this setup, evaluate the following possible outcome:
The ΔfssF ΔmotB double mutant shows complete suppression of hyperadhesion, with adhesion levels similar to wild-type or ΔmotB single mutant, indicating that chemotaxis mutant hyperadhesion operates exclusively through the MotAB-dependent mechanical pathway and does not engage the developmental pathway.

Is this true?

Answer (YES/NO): NO